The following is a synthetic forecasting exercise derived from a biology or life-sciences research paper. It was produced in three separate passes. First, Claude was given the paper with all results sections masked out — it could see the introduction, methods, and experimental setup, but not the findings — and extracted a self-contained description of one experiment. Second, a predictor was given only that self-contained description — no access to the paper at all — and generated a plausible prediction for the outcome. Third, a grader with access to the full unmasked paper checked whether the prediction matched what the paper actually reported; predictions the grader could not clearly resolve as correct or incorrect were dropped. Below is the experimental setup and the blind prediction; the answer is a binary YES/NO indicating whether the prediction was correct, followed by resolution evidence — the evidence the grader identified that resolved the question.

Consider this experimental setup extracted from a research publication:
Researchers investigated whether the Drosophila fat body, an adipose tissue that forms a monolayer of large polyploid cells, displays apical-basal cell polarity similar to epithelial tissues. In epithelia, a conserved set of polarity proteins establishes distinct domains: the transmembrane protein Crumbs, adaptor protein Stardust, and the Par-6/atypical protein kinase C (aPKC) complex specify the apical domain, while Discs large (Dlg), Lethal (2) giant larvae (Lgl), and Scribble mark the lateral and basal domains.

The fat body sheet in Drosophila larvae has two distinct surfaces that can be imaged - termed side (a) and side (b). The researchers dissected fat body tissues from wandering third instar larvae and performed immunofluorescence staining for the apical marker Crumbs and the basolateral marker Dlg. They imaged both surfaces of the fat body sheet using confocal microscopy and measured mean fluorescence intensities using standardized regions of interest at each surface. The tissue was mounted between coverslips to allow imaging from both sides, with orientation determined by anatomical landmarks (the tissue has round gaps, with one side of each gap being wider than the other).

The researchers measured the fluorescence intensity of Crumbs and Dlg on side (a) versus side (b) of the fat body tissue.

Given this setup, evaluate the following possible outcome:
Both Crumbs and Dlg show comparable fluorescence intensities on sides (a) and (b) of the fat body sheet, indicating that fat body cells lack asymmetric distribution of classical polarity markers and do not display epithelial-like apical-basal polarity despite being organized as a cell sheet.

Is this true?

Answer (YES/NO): NO